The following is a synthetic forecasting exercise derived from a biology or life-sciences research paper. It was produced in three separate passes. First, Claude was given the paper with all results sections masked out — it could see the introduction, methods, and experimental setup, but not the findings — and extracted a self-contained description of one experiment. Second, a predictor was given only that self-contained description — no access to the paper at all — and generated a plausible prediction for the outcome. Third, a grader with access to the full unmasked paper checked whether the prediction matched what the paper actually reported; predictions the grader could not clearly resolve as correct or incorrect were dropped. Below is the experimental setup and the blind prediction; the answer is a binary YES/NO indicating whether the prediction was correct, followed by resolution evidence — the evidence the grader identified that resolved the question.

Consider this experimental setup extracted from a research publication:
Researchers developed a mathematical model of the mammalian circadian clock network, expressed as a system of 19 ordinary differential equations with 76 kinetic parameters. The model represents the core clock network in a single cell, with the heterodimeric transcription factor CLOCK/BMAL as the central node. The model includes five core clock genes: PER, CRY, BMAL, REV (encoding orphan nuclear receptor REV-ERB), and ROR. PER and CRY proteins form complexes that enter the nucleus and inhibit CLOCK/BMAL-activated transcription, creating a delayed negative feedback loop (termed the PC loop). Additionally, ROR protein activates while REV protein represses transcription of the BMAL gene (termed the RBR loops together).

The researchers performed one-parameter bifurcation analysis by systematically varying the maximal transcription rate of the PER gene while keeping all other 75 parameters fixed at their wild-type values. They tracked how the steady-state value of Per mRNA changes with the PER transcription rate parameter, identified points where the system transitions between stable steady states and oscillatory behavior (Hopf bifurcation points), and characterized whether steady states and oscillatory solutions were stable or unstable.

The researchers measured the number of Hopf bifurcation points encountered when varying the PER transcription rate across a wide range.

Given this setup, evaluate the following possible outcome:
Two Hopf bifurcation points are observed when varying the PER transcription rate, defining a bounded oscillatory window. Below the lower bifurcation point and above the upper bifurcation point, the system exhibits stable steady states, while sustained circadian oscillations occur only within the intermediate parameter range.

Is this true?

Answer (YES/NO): NO